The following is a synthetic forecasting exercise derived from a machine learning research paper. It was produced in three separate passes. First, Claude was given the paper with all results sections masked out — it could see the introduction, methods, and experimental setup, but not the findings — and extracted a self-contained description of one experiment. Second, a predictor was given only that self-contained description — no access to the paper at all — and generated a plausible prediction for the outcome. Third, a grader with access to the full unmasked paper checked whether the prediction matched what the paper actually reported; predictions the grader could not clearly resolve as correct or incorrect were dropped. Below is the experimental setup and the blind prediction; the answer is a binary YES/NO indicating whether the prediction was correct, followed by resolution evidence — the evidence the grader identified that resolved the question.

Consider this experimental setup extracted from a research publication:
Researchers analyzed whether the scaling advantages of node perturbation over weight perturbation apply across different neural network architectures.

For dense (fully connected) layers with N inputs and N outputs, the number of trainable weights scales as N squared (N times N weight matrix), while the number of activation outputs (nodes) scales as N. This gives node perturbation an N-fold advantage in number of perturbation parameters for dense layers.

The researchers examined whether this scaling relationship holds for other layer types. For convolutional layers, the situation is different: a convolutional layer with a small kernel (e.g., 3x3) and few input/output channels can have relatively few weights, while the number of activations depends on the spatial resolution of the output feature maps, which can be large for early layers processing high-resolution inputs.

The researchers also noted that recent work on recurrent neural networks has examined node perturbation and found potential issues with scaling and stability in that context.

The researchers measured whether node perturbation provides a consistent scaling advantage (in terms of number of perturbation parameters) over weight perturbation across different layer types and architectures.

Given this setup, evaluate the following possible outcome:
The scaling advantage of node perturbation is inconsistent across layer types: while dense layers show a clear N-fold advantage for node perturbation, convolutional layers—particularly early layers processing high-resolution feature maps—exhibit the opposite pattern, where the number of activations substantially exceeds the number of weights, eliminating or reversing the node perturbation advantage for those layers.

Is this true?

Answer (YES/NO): YES